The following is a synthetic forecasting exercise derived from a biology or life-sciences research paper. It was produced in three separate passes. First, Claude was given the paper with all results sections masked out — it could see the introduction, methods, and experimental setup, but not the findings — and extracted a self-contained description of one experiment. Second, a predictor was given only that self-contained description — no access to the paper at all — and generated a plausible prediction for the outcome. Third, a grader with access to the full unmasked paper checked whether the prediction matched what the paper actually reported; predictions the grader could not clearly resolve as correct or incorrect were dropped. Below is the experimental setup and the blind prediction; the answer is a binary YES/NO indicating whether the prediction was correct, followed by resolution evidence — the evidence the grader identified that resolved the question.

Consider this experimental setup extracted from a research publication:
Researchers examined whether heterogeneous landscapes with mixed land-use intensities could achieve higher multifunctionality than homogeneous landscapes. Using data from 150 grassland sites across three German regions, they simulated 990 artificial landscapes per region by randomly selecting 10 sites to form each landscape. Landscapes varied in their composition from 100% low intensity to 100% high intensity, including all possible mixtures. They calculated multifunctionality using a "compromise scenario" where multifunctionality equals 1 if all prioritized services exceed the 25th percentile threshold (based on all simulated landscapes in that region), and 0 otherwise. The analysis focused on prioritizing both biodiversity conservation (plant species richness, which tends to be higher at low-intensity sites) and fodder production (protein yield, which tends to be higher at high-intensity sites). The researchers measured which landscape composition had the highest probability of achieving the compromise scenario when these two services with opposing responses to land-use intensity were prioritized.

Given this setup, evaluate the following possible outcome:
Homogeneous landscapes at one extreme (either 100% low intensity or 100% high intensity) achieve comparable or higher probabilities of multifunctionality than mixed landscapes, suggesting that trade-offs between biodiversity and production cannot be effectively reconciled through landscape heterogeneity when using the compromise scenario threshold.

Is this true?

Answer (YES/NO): NO